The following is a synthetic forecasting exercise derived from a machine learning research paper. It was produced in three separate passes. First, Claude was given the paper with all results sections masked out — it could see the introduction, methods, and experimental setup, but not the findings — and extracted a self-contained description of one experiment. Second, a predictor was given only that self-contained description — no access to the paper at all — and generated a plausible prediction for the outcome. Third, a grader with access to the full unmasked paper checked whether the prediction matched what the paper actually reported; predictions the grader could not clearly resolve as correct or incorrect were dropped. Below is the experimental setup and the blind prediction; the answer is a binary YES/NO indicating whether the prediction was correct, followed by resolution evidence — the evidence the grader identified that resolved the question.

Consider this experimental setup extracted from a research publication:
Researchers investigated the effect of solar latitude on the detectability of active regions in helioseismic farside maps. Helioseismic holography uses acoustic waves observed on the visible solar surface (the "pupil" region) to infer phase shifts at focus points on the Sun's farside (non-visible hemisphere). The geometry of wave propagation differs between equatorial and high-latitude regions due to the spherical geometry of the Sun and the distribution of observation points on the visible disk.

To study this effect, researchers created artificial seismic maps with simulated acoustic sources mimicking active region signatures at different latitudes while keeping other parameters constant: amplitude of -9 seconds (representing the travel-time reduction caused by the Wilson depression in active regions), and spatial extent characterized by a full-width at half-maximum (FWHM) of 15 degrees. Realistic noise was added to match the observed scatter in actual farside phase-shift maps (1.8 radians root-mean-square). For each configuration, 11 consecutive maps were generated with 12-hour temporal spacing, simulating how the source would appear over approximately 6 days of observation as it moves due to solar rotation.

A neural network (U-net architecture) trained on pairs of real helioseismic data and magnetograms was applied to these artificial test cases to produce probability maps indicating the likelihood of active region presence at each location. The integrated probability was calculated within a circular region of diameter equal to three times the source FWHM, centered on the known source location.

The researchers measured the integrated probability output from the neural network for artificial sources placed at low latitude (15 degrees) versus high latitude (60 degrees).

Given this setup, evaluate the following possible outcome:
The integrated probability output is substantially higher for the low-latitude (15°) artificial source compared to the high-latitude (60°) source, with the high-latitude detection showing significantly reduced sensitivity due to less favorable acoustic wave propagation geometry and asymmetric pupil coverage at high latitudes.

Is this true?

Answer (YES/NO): NO